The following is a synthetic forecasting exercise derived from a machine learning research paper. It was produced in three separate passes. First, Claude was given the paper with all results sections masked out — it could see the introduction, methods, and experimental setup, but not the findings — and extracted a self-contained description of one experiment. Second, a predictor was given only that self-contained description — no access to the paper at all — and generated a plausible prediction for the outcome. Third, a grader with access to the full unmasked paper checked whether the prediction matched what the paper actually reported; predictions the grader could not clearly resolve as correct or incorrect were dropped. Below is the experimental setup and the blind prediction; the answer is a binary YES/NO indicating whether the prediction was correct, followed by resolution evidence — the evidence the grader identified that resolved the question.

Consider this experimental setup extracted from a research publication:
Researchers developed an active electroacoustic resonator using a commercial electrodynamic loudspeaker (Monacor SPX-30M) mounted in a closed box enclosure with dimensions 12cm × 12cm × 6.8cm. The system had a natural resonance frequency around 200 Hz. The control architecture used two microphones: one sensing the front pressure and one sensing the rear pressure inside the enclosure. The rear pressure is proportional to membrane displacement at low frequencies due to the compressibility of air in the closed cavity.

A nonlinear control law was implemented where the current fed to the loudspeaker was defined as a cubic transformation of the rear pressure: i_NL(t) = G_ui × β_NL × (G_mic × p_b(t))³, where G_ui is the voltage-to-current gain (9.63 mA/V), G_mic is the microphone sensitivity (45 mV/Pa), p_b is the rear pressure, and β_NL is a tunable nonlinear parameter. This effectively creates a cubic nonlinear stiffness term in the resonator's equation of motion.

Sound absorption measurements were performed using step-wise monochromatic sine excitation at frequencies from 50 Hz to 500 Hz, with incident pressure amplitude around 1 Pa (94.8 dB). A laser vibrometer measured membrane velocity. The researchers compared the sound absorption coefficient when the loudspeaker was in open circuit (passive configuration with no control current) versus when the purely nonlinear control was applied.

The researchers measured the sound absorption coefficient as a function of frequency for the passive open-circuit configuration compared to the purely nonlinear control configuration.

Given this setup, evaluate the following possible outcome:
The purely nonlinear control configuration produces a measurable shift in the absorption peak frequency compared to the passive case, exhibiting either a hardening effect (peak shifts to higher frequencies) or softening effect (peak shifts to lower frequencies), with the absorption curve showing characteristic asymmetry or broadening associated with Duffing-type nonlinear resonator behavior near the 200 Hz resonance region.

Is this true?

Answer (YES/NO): YES